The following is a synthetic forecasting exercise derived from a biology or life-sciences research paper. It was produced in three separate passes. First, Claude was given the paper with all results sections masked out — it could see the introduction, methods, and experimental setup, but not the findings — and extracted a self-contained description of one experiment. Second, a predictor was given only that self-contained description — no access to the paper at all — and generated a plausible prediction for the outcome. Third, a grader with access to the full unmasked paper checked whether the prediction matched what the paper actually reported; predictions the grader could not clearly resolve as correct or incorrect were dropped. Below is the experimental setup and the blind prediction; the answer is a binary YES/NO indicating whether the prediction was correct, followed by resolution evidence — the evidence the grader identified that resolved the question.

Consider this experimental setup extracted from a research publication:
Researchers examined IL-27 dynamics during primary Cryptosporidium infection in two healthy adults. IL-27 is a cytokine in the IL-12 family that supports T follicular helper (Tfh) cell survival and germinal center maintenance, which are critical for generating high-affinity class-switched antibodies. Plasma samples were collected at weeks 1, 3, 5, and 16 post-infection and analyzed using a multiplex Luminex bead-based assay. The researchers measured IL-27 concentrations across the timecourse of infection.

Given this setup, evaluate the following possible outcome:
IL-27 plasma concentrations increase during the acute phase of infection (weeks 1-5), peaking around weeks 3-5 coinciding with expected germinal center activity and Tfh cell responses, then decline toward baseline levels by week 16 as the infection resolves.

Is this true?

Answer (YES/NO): NO